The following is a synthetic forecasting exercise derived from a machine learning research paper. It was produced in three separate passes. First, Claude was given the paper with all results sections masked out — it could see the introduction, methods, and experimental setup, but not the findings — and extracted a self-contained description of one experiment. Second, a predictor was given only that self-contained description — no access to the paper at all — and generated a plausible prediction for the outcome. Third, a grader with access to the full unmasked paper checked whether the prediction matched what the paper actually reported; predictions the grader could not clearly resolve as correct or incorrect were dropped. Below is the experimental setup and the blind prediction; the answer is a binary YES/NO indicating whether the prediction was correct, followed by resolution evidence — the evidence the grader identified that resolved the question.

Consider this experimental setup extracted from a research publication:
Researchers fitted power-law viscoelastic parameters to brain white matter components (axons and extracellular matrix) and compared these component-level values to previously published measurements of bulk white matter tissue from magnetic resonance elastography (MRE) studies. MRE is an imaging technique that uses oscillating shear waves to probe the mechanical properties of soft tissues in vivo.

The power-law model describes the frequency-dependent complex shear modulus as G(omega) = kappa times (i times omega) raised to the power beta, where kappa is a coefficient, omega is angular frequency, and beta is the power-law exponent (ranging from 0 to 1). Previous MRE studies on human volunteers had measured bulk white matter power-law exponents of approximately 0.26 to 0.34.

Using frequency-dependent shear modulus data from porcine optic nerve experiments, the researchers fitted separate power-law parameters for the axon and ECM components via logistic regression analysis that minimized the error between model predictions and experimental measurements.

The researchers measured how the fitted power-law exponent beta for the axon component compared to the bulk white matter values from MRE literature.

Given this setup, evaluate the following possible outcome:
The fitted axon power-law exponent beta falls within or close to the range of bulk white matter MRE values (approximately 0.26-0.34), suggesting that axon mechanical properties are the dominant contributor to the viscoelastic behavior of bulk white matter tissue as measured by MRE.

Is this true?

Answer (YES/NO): NO